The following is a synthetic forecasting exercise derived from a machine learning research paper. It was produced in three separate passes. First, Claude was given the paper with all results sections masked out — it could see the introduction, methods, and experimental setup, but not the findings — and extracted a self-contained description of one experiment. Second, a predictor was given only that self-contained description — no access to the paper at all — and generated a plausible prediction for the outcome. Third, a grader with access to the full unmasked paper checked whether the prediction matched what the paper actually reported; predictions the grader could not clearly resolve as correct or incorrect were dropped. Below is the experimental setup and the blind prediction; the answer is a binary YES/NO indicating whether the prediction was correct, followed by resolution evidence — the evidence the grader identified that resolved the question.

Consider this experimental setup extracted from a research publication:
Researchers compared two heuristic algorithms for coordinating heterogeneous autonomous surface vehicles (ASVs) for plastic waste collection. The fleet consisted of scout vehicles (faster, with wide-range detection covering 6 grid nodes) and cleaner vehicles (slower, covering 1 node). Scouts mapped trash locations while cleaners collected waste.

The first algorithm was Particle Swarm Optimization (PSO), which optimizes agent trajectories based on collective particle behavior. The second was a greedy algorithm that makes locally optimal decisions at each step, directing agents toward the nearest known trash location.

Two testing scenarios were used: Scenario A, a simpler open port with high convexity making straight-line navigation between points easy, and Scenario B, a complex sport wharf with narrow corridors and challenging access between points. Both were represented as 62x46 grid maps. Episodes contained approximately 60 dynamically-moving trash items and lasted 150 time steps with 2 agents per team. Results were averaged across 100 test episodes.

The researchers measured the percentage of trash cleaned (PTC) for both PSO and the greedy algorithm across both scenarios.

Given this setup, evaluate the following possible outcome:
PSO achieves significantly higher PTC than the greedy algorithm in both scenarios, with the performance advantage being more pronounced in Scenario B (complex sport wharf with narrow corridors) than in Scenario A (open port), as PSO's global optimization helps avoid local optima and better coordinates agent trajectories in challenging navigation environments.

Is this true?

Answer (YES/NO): NO